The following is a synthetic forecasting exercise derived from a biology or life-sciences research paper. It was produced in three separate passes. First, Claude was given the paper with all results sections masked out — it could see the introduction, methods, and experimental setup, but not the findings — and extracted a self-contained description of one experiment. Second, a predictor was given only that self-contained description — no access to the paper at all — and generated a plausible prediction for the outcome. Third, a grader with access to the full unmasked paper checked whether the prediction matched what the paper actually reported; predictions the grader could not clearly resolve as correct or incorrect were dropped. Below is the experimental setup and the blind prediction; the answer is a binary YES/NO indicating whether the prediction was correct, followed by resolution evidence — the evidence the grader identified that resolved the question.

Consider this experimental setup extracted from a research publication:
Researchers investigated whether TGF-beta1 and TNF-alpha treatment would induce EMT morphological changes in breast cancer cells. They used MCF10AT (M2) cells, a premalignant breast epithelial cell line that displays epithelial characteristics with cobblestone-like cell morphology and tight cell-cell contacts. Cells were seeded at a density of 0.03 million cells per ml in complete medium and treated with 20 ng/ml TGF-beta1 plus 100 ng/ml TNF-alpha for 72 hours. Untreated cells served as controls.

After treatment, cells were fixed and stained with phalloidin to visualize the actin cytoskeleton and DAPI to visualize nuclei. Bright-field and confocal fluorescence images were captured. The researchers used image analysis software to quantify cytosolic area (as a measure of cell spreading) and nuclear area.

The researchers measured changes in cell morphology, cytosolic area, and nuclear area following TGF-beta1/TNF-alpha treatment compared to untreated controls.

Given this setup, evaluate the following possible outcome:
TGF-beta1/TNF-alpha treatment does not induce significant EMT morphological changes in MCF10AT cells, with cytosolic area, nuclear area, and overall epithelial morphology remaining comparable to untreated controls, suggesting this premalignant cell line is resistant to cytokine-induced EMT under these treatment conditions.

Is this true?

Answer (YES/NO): NO